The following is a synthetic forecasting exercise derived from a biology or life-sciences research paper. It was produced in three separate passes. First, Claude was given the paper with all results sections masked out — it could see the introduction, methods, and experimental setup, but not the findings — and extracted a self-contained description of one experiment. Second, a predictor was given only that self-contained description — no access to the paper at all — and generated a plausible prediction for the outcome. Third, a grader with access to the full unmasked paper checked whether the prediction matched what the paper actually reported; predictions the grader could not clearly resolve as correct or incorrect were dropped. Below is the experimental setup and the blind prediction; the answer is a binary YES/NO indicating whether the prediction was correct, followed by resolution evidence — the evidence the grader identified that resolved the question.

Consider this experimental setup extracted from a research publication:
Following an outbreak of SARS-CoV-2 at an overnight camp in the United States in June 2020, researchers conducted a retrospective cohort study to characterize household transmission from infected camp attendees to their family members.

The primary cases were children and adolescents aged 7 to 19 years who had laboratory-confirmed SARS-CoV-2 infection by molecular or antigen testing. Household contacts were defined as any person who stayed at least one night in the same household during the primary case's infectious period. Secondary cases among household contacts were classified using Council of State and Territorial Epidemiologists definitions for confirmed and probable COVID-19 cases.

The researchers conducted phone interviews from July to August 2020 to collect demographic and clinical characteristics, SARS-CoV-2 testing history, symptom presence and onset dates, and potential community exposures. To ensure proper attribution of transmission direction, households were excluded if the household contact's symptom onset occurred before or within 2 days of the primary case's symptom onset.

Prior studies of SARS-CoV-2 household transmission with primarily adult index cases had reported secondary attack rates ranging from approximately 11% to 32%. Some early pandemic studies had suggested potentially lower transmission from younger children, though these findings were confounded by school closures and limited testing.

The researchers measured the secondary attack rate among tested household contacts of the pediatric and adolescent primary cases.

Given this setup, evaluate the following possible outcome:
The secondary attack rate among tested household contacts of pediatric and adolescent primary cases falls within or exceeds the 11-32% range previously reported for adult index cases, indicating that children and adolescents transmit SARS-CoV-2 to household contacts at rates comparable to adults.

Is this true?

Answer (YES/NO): YES